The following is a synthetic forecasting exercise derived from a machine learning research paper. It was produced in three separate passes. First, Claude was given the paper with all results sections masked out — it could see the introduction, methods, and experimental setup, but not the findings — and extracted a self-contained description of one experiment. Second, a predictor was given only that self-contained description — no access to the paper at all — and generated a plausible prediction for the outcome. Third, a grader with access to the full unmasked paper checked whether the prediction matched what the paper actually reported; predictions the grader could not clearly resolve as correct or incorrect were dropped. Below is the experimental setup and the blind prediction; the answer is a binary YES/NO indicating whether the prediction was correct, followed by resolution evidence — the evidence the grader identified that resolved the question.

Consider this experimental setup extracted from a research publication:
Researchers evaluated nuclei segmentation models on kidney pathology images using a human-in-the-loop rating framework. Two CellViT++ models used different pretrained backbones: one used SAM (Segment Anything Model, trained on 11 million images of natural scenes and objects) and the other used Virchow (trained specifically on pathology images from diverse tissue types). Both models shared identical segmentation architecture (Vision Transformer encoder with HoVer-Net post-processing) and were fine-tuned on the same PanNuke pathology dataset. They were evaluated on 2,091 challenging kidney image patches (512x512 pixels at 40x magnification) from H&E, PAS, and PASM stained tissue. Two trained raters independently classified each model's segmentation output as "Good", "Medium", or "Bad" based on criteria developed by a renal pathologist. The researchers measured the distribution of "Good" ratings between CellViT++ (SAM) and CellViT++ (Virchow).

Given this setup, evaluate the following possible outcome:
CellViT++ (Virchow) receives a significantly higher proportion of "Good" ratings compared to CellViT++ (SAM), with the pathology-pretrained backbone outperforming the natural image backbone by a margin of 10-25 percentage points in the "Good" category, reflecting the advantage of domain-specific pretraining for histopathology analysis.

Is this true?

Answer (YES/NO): YES